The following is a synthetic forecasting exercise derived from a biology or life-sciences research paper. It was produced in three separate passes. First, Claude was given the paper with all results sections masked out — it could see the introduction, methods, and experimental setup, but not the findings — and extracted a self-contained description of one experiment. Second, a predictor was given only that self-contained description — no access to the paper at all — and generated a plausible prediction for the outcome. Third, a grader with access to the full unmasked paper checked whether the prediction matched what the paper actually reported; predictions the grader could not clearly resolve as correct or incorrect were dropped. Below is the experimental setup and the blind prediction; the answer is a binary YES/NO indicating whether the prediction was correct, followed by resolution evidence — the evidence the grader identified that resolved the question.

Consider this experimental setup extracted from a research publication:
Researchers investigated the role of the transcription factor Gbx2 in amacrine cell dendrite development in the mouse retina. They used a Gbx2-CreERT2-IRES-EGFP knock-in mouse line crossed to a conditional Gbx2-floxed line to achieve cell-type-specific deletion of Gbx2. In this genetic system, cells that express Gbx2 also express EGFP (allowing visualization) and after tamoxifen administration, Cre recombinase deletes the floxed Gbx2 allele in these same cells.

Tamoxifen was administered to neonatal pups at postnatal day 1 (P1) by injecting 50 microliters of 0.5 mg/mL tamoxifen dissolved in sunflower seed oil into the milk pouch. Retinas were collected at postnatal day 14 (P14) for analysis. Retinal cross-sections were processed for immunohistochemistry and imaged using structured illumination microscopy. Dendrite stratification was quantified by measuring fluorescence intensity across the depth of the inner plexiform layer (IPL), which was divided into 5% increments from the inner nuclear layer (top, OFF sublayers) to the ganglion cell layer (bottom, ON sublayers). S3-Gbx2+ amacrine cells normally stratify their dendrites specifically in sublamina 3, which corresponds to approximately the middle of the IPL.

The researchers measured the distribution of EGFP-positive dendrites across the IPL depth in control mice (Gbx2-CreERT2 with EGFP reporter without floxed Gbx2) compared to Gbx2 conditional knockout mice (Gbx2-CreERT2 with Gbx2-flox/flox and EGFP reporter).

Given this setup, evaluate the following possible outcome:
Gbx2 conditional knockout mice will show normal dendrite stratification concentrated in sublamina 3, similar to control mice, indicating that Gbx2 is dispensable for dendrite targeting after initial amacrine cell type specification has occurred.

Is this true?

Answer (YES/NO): NO